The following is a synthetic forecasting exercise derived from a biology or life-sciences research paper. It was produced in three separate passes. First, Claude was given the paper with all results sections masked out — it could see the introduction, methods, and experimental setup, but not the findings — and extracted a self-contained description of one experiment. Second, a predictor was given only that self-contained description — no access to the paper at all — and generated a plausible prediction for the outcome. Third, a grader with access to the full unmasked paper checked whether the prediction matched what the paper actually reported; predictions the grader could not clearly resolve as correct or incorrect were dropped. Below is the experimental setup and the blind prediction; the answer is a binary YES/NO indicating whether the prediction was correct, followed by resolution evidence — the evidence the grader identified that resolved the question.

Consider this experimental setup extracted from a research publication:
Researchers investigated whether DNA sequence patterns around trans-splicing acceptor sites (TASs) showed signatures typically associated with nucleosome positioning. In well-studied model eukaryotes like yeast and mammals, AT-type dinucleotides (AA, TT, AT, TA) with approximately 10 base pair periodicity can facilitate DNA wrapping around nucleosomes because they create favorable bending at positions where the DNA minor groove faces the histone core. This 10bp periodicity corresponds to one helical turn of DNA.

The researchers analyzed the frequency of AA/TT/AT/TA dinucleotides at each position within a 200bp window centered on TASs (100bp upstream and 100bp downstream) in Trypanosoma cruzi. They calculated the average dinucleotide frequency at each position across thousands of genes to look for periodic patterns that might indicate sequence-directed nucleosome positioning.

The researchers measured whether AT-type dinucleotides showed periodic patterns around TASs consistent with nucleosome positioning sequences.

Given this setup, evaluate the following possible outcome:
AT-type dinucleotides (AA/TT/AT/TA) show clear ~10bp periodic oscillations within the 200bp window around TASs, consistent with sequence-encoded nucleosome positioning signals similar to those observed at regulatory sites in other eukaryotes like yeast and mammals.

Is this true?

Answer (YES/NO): NO